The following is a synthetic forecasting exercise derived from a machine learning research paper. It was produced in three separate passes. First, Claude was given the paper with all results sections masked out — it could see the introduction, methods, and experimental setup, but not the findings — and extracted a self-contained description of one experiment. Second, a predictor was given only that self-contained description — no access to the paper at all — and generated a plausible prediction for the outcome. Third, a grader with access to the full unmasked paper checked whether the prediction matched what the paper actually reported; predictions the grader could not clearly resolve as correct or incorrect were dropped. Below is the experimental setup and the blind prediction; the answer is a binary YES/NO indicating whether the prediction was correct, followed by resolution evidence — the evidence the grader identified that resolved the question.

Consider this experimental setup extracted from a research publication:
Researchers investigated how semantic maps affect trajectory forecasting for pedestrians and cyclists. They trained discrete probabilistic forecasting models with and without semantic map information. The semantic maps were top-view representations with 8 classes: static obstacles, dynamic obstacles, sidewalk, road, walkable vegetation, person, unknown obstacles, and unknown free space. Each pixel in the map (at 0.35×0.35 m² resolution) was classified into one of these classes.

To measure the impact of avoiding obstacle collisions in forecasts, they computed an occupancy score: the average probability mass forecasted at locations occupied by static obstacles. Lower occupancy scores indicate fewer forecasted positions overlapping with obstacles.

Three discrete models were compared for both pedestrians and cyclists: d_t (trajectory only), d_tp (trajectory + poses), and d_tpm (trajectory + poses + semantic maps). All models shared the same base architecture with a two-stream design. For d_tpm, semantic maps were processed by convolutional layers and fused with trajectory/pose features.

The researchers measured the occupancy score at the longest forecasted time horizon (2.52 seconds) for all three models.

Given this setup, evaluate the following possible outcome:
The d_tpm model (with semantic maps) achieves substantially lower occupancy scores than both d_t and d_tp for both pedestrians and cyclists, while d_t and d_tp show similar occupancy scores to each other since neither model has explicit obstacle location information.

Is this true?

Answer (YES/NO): NO